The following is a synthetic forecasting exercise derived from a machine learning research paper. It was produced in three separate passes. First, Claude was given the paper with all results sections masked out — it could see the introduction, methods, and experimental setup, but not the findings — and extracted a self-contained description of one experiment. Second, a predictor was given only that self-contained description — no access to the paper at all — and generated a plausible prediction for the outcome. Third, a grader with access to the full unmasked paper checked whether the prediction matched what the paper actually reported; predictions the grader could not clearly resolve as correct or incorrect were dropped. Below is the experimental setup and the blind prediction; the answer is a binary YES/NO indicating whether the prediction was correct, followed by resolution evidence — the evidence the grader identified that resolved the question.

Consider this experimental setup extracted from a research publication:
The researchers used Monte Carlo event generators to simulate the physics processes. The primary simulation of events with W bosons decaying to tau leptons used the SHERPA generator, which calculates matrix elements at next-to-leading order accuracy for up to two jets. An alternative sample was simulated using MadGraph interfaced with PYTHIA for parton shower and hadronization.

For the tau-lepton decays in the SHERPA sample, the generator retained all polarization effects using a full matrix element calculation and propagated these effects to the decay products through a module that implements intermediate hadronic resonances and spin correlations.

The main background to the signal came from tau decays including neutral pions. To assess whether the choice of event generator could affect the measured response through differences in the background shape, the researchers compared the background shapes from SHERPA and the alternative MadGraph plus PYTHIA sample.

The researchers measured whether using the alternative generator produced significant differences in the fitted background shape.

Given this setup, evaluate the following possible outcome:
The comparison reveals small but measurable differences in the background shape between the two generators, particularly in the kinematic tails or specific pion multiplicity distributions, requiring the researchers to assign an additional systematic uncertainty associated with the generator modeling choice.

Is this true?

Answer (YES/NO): NO